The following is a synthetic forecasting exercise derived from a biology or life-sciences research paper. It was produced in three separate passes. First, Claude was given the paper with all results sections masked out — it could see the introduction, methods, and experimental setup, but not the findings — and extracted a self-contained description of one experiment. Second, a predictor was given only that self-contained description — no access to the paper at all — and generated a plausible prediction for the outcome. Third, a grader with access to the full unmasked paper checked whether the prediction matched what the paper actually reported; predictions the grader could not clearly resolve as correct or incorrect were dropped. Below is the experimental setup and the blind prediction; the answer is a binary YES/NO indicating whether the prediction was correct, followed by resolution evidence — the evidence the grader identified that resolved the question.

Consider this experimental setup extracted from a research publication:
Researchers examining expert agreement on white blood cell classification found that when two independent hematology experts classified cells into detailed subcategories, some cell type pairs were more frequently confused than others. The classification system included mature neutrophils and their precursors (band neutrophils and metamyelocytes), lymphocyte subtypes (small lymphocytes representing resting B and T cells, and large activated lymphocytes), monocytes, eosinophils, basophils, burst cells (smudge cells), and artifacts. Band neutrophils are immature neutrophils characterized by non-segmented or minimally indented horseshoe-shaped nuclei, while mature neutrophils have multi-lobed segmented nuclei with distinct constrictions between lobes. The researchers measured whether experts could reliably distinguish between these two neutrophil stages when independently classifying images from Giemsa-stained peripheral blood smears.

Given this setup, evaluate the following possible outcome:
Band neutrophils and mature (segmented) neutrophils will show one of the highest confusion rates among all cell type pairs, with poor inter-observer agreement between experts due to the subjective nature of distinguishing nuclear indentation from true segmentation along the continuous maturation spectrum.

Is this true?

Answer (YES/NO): NO